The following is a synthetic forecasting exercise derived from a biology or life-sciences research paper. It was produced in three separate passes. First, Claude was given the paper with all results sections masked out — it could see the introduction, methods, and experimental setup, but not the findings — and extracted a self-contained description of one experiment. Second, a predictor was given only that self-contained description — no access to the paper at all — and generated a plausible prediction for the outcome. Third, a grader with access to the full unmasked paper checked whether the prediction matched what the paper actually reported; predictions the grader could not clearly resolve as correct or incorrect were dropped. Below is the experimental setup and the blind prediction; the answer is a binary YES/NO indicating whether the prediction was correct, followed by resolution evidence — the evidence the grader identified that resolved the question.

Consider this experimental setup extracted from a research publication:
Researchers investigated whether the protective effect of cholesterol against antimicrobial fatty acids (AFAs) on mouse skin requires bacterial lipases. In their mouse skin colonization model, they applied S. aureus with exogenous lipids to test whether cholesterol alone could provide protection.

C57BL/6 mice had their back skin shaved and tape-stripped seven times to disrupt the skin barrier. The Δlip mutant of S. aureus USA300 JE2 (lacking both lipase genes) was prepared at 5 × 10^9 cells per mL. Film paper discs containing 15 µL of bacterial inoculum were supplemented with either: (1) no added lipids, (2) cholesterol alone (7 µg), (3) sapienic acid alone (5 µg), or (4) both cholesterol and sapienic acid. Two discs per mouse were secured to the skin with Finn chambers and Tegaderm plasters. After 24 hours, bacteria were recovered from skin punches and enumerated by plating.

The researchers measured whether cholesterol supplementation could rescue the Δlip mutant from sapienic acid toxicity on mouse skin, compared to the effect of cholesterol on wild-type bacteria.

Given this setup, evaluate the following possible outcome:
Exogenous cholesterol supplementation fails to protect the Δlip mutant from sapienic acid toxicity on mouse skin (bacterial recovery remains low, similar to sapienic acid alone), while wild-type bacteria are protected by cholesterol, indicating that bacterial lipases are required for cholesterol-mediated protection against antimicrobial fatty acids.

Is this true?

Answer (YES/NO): YES